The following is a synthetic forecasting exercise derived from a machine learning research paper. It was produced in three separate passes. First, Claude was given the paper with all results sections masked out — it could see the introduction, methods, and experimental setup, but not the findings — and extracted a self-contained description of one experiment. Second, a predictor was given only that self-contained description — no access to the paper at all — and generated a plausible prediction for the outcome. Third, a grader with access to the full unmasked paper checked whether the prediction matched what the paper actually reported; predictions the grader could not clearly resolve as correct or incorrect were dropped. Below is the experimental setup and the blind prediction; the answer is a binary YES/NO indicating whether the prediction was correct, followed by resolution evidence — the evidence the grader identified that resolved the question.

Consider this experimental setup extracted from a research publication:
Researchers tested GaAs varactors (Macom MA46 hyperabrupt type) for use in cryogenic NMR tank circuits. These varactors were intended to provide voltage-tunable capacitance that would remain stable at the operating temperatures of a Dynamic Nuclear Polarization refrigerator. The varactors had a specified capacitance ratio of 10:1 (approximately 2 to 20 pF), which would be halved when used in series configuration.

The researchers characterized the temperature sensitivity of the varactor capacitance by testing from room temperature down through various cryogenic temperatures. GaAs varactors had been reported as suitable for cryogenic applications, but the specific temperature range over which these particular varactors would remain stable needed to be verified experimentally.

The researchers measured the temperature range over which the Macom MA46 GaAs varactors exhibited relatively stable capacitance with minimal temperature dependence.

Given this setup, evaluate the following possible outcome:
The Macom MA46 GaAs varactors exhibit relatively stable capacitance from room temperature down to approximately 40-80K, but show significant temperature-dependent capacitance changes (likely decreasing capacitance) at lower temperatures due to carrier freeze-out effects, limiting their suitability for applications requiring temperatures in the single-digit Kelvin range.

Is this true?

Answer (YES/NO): NO